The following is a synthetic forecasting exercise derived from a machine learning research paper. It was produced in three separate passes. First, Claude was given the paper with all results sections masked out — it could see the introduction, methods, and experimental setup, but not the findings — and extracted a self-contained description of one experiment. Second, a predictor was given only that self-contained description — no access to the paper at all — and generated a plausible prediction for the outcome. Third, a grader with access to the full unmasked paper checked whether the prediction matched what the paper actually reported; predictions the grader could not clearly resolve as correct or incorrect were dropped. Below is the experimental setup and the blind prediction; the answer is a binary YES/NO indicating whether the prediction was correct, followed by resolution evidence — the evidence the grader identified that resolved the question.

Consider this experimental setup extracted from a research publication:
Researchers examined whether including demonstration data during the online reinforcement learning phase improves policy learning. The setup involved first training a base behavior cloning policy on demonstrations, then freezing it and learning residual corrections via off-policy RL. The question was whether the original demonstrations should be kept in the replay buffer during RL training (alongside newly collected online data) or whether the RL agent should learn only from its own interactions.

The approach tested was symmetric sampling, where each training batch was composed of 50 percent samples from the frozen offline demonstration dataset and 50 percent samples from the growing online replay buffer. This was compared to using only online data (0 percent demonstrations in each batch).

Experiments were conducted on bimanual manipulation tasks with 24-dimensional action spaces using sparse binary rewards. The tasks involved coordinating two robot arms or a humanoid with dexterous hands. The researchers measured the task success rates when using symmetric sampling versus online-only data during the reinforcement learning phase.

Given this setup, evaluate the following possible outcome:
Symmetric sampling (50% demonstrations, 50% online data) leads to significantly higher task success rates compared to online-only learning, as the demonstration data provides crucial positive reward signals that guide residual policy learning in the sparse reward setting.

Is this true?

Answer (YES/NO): NO